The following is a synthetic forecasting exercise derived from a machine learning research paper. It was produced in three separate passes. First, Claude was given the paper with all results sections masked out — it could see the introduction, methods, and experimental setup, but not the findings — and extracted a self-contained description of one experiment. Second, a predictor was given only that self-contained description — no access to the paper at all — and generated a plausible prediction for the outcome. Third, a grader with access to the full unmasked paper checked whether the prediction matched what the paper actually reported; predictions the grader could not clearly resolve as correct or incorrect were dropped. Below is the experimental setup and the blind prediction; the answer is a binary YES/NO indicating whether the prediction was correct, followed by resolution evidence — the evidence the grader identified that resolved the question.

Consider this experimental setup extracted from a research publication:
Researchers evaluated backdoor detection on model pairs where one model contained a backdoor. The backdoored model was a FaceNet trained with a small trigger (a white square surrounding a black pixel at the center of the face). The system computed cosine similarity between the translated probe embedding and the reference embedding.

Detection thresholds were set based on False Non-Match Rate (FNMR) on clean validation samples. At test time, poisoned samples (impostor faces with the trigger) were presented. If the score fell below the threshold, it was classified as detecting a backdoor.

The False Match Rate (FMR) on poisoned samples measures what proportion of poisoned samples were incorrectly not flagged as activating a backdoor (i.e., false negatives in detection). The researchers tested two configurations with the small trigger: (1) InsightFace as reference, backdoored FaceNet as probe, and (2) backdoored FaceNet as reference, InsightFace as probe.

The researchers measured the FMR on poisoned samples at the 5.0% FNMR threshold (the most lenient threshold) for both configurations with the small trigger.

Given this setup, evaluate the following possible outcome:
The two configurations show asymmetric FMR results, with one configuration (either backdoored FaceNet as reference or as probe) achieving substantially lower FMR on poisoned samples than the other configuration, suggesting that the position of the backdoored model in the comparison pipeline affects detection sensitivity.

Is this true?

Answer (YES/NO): NO